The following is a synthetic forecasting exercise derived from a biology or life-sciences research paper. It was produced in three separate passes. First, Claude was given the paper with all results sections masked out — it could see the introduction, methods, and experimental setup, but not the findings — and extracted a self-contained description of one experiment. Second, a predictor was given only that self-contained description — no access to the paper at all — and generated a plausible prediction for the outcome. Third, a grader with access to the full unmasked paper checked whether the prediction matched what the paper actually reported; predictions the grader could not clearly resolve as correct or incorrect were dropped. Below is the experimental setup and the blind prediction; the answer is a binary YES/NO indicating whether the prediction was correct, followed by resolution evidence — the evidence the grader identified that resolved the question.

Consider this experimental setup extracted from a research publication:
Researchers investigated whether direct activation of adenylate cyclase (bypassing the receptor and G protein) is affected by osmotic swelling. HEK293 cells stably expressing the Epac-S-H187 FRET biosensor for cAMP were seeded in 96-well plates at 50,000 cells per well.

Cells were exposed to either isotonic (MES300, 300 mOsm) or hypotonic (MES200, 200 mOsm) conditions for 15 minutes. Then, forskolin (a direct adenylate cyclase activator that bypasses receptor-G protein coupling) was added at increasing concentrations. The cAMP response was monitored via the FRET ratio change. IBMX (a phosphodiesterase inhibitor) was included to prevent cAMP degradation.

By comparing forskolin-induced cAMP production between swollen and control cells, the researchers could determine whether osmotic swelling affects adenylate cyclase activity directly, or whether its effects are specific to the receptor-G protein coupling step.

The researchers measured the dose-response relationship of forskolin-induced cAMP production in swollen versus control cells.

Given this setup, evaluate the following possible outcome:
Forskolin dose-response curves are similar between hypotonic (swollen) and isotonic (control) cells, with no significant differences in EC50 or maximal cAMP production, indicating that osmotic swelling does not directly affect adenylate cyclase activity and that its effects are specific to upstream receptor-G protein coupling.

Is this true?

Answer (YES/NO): NO